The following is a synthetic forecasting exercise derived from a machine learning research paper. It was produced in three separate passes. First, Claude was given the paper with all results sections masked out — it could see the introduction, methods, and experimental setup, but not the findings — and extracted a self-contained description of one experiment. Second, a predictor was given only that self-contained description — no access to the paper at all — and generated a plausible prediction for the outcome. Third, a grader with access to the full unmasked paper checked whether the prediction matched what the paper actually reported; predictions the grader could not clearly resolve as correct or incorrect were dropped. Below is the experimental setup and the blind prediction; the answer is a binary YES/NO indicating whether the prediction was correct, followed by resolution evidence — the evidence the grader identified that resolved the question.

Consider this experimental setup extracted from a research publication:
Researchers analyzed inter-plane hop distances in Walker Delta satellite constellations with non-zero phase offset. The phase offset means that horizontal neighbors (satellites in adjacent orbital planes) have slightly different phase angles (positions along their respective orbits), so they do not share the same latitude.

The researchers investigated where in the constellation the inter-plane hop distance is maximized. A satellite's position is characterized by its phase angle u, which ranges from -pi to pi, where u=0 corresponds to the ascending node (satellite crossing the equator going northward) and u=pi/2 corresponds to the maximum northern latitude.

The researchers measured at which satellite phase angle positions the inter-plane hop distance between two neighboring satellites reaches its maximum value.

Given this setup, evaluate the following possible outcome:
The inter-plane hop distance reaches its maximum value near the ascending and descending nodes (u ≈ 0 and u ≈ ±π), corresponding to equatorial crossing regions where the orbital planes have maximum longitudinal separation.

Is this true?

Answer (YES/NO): YES